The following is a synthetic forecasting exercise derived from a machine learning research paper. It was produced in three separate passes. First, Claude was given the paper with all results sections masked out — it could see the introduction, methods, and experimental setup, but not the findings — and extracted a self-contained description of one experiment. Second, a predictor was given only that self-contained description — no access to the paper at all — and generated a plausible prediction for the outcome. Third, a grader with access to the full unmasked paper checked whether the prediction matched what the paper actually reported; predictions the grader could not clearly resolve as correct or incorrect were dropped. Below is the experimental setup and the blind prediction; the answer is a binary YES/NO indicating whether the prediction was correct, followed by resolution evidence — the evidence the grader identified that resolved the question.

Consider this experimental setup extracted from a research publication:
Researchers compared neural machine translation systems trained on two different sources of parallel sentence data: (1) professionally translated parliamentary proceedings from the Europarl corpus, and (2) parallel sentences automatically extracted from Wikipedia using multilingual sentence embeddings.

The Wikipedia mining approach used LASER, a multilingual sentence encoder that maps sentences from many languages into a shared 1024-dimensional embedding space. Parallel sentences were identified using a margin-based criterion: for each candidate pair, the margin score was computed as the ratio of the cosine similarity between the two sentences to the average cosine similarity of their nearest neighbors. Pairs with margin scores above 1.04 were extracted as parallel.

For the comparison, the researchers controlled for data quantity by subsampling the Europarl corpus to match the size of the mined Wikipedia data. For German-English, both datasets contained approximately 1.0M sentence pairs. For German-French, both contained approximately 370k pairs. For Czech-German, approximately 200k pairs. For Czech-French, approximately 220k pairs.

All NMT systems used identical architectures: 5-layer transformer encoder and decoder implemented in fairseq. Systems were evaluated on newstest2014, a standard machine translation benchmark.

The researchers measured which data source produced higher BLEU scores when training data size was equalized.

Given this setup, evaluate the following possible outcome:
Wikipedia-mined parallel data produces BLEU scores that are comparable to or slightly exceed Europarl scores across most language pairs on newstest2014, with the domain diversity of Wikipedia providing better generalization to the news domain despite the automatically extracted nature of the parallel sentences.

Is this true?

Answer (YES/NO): YES